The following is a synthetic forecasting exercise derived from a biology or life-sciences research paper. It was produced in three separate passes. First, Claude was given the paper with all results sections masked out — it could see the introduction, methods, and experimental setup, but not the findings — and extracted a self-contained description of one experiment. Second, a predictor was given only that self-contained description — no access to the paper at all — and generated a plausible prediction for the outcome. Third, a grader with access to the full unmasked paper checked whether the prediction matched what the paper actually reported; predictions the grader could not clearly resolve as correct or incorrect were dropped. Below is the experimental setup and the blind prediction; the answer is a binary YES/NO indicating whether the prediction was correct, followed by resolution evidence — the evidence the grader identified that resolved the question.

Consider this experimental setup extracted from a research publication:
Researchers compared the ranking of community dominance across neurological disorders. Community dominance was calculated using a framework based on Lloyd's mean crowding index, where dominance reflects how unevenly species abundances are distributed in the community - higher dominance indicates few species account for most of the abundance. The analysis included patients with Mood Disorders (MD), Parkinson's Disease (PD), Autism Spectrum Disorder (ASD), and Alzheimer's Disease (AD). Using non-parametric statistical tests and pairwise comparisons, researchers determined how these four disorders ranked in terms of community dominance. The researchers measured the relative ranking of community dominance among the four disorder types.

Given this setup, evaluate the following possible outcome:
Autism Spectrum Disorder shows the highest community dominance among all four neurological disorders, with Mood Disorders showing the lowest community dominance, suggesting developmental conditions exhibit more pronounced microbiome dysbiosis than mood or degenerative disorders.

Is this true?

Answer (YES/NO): NO